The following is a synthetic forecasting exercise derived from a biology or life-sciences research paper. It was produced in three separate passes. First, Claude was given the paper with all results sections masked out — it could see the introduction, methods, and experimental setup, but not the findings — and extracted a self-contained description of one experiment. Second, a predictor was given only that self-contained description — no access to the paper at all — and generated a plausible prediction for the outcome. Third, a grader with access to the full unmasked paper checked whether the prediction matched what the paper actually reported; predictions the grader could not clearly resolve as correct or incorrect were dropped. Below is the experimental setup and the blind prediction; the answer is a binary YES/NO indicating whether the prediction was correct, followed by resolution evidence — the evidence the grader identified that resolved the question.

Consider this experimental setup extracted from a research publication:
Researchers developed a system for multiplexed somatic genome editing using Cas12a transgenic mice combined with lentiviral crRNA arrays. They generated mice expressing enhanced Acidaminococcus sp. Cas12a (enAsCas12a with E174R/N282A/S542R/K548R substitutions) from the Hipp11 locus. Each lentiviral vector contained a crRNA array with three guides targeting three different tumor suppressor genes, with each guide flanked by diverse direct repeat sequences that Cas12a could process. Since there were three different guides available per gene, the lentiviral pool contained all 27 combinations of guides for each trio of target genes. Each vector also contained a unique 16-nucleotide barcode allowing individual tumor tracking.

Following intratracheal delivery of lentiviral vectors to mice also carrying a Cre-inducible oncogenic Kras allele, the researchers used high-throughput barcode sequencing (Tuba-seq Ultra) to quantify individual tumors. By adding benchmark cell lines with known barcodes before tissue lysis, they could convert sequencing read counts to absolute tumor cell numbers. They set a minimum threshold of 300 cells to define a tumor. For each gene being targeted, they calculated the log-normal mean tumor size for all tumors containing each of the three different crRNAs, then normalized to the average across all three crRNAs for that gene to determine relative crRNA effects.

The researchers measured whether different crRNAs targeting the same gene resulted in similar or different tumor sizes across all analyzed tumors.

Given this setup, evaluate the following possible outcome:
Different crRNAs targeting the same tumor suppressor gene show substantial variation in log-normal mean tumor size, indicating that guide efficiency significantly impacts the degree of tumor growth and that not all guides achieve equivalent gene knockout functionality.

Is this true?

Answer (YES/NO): NO